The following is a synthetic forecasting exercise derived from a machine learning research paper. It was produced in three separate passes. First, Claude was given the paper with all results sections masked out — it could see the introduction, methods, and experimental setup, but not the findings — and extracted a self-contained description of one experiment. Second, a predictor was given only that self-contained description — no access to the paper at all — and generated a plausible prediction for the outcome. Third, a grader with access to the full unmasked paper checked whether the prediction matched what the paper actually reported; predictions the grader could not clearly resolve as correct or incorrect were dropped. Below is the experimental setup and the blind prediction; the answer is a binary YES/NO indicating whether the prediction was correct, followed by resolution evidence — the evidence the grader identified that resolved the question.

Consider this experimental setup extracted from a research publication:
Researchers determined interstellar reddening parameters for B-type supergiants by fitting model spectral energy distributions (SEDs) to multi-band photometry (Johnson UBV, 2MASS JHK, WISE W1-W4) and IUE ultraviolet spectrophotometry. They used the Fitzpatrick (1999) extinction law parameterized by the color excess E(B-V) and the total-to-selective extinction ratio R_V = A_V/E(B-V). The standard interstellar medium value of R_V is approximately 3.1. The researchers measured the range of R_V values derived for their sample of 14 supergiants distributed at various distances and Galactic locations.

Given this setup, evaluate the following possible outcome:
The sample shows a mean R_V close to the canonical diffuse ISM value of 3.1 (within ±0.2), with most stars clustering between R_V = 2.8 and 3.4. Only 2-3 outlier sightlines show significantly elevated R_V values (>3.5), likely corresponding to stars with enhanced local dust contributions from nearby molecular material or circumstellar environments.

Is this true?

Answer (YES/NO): YES